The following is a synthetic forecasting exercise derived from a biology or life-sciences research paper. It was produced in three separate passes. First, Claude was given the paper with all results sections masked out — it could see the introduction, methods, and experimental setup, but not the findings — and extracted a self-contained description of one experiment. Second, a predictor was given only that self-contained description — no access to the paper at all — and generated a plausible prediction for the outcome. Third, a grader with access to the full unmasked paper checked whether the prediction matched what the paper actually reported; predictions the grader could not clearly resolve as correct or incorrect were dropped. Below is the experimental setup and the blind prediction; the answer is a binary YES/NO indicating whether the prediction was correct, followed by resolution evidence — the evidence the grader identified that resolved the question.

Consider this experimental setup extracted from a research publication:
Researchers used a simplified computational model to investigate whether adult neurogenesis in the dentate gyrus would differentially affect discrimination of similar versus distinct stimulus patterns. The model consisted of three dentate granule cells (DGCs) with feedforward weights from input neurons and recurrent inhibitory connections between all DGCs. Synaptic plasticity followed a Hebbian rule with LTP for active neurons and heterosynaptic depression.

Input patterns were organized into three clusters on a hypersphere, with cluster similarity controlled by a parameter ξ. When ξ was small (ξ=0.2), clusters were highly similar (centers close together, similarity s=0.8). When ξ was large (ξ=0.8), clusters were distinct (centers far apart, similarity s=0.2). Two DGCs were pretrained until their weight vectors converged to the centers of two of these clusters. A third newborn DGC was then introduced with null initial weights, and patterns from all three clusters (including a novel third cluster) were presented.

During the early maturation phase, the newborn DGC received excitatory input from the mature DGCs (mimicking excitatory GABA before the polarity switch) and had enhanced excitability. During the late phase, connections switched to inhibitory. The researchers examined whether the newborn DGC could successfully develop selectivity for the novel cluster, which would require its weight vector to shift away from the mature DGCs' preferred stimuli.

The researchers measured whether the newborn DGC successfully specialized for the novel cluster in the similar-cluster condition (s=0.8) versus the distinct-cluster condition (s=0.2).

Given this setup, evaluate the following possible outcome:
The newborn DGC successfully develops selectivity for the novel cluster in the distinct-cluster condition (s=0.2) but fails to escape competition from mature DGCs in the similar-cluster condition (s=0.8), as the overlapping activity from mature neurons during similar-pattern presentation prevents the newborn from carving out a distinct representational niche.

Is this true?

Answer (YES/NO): NO